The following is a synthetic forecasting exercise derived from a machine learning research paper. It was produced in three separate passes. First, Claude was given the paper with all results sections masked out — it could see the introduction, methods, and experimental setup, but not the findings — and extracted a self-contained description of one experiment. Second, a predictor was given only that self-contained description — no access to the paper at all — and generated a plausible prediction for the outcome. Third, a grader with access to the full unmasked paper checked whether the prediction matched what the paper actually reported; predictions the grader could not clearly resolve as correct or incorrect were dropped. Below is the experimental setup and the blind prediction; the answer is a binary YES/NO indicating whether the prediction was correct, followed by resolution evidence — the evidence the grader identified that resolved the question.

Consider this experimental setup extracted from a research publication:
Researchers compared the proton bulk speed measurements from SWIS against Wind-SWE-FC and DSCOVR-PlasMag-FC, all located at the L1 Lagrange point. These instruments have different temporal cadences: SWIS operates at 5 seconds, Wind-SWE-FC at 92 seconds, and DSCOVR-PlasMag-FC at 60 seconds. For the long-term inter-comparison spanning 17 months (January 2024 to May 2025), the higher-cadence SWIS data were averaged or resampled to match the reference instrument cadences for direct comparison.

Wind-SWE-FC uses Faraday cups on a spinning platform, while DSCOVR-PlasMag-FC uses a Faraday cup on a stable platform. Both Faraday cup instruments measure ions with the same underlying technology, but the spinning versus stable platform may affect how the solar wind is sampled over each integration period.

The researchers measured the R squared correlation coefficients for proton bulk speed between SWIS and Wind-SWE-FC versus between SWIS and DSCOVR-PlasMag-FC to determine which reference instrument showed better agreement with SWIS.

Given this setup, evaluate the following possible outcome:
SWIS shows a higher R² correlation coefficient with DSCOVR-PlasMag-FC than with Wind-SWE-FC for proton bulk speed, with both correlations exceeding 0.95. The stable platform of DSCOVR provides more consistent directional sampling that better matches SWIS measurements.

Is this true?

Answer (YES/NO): NO